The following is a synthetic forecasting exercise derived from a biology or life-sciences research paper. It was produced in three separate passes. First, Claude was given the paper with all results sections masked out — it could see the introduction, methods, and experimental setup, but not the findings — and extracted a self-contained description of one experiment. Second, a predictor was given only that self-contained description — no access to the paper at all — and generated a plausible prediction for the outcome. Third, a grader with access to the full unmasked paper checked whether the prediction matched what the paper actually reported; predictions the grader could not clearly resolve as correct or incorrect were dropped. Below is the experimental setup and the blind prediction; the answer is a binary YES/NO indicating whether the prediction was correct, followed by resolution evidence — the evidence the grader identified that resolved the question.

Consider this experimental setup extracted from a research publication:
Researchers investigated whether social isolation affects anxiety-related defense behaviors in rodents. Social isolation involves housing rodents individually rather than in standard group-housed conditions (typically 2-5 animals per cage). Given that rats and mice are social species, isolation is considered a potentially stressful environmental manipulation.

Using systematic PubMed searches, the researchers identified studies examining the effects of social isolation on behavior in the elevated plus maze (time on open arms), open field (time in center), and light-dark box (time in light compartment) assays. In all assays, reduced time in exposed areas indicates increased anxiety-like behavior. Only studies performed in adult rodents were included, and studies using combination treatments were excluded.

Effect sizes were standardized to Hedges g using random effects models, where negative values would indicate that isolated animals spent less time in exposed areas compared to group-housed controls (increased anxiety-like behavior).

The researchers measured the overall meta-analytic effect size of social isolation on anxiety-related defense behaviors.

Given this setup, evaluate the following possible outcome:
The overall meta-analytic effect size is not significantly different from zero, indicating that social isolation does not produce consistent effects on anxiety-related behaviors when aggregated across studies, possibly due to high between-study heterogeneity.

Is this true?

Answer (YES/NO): NO